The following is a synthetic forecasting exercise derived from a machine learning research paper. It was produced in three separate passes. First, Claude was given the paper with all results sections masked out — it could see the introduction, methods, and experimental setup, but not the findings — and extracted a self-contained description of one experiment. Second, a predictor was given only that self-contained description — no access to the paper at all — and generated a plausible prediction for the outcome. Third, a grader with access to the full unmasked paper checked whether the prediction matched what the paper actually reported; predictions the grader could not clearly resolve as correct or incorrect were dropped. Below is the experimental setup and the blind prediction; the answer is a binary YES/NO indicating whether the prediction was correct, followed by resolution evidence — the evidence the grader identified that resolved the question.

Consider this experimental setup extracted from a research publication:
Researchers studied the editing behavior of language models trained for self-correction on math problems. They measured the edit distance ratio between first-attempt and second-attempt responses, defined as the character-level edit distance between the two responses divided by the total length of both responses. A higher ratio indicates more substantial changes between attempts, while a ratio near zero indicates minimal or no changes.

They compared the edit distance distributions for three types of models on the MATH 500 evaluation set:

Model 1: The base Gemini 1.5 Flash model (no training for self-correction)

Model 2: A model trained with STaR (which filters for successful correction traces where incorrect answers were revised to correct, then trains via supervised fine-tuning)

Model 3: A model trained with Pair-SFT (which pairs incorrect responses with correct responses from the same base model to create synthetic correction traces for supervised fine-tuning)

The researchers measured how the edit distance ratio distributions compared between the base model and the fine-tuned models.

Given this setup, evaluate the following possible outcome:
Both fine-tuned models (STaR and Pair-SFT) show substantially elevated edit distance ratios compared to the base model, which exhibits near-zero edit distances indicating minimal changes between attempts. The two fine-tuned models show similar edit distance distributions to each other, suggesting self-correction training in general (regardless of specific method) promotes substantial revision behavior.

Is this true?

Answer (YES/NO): NO